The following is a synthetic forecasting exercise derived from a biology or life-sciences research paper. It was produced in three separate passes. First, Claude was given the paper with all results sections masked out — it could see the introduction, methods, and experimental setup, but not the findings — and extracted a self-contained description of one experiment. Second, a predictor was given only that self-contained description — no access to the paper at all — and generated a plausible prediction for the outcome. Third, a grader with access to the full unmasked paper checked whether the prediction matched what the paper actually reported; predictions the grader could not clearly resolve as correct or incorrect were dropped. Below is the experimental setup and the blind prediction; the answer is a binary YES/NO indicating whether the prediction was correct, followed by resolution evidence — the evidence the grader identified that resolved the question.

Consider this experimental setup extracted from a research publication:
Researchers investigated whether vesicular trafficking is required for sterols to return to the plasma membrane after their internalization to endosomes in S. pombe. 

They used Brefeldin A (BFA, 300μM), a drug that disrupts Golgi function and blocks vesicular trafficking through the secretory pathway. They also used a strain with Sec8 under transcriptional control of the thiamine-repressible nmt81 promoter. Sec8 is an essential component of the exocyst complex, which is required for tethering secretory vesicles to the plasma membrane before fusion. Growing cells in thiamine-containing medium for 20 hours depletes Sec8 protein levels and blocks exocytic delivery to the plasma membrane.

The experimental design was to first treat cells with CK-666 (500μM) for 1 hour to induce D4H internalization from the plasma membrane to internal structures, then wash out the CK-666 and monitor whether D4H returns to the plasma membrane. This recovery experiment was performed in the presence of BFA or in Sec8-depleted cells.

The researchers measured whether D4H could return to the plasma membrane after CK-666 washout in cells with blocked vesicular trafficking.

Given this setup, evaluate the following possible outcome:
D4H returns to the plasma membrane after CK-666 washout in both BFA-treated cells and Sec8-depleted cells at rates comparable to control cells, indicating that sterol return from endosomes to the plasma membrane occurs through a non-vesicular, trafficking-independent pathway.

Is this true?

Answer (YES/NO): YES